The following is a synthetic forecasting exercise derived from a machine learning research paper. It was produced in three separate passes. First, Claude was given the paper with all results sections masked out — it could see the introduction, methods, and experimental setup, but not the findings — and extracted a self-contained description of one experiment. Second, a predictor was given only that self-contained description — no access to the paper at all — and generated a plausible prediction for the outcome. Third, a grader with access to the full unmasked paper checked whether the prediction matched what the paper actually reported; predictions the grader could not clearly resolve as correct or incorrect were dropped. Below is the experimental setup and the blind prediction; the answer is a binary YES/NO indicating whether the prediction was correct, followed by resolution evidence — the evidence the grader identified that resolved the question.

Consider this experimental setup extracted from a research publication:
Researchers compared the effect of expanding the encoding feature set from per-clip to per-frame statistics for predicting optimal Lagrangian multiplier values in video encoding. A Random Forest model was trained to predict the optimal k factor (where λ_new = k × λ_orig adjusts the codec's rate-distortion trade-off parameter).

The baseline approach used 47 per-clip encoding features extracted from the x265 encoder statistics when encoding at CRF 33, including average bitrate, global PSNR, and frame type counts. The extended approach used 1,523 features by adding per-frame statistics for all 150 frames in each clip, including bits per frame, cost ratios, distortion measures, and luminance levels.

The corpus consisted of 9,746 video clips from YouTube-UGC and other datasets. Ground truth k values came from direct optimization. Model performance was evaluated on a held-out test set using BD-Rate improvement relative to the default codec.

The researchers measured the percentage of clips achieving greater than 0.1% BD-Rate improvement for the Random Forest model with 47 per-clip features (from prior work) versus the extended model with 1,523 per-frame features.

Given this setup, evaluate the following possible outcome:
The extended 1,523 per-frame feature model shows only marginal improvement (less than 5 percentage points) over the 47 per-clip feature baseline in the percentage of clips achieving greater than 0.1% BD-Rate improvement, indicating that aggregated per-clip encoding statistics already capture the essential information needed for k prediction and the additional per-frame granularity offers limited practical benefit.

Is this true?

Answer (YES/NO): NO